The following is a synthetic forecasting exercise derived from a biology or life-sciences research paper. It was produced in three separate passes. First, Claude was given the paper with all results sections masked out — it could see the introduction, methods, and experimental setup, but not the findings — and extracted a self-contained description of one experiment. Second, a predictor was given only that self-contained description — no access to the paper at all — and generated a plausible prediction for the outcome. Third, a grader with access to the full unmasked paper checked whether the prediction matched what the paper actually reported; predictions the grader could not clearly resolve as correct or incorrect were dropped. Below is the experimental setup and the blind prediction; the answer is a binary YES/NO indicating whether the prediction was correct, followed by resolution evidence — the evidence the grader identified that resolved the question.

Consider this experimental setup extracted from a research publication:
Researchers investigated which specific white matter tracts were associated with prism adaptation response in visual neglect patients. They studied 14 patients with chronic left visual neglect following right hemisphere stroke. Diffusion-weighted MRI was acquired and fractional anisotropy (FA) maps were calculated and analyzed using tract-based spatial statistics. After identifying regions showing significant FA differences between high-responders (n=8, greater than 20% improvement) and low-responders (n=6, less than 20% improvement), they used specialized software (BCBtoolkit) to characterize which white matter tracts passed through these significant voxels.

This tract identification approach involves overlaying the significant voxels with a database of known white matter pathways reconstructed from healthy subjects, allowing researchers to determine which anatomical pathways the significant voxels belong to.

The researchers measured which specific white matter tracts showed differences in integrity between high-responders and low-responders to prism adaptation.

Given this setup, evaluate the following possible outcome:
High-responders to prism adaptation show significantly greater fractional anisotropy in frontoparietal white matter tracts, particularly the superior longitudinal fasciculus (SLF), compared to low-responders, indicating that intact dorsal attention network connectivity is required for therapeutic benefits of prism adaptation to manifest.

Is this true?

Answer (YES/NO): NO